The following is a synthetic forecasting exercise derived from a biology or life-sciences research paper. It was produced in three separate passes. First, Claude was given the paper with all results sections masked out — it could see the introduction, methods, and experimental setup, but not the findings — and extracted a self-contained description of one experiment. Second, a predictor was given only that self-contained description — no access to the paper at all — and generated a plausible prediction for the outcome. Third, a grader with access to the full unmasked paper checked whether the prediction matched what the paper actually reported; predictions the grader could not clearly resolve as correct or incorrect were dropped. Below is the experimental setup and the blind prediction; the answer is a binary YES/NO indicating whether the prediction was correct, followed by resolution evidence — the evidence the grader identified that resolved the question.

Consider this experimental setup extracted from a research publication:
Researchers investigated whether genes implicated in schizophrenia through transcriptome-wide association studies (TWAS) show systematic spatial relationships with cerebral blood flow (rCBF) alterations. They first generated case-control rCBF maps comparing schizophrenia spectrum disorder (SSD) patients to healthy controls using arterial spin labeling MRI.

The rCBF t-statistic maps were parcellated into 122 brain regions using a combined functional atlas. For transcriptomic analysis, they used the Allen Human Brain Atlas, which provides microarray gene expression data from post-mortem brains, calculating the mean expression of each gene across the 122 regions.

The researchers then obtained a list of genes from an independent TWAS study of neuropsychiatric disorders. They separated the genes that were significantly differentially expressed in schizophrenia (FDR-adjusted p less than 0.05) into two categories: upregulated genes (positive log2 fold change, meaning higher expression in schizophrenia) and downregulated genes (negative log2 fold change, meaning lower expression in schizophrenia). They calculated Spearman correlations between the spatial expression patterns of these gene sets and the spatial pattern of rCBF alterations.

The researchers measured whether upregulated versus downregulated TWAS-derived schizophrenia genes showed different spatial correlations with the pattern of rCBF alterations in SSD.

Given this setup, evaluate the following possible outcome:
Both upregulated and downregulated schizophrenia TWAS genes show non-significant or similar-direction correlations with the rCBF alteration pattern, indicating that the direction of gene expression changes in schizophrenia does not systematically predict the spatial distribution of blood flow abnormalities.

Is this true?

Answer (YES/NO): NO